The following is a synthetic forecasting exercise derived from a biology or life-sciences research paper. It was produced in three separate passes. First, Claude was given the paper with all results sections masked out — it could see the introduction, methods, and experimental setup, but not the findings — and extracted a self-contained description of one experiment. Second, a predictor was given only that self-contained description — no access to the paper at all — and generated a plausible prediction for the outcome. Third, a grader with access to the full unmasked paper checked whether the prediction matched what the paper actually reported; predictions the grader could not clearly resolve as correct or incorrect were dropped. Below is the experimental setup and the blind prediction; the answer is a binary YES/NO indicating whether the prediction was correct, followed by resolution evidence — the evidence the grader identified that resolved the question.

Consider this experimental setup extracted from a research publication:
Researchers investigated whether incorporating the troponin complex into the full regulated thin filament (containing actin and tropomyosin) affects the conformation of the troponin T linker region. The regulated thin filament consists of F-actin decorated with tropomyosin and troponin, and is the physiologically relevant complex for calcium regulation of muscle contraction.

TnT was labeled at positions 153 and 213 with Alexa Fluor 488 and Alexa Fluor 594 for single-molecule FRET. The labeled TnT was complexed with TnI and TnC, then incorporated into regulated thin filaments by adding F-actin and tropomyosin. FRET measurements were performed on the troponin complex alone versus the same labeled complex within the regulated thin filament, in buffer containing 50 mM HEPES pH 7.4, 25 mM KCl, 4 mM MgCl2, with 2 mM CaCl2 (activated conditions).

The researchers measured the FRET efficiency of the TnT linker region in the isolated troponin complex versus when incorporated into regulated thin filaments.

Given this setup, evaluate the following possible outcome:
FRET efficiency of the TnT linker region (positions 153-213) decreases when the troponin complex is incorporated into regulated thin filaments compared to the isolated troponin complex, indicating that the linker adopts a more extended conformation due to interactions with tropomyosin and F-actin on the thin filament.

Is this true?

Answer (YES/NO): YES